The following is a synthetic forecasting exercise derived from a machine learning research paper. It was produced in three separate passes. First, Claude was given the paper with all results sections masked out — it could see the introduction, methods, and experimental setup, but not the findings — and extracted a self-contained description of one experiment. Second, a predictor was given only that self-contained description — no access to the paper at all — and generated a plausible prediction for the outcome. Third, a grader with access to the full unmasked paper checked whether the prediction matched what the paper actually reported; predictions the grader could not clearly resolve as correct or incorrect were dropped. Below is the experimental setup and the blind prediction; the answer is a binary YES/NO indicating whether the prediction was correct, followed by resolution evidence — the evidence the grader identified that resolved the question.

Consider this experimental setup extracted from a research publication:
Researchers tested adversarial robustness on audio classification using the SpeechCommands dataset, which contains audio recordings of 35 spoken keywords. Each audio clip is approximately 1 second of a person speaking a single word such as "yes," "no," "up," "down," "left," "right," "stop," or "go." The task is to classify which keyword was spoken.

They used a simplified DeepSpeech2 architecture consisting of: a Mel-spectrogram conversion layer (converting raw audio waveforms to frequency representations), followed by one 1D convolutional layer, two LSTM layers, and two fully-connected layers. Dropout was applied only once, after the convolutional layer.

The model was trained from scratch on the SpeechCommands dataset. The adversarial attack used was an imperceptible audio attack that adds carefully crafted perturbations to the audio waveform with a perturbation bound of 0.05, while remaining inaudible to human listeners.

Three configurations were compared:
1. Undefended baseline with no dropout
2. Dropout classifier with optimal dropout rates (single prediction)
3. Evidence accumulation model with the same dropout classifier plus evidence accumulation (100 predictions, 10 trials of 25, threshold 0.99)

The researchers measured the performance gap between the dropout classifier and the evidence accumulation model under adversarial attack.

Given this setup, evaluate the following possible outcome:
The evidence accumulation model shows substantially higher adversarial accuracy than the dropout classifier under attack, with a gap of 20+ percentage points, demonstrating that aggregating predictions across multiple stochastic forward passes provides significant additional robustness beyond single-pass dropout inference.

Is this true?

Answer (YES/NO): NO